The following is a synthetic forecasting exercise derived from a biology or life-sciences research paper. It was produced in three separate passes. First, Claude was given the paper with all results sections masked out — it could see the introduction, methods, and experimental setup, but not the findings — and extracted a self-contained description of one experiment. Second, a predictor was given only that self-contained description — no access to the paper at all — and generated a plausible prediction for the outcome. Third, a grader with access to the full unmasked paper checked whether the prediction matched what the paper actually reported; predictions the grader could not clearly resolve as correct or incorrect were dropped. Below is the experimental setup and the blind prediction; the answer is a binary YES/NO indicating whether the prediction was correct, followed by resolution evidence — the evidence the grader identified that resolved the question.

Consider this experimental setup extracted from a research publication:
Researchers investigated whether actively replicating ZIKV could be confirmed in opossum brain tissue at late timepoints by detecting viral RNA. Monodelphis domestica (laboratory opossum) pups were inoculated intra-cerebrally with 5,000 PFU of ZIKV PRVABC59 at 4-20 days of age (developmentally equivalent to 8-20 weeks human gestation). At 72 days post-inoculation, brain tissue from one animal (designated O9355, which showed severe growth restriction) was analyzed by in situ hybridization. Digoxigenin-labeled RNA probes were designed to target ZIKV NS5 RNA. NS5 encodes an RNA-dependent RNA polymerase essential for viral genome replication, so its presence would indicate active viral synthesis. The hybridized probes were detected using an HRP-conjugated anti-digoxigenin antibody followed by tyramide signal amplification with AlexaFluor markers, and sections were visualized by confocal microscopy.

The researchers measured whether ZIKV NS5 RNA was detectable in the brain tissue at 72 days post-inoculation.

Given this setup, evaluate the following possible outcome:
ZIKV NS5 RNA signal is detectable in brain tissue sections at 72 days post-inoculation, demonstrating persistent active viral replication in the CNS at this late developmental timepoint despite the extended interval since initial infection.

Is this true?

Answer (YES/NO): YES